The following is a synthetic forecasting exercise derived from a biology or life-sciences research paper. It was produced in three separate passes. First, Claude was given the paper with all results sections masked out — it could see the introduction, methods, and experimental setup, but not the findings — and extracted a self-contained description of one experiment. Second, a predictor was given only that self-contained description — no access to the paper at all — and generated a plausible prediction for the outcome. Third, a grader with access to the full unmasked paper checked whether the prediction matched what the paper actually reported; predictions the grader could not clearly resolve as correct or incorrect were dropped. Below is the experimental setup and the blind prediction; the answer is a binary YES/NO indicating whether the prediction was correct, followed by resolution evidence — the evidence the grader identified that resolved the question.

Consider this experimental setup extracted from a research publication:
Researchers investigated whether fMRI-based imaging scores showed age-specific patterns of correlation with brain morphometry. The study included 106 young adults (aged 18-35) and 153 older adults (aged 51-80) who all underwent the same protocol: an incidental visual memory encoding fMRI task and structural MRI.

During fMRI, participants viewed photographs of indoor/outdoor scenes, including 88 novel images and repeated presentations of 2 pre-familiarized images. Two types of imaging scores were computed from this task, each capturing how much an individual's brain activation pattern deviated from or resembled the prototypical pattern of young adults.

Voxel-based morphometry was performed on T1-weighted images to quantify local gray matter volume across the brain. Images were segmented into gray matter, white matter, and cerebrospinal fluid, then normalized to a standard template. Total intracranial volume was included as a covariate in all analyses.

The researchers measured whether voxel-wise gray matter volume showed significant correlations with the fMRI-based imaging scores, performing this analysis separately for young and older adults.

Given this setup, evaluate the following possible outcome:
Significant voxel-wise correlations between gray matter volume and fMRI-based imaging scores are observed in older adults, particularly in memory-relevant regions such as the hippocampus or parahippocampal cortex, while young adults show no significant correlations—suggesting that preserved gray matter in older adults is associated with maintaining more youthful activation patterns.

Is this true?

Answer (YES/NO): YES